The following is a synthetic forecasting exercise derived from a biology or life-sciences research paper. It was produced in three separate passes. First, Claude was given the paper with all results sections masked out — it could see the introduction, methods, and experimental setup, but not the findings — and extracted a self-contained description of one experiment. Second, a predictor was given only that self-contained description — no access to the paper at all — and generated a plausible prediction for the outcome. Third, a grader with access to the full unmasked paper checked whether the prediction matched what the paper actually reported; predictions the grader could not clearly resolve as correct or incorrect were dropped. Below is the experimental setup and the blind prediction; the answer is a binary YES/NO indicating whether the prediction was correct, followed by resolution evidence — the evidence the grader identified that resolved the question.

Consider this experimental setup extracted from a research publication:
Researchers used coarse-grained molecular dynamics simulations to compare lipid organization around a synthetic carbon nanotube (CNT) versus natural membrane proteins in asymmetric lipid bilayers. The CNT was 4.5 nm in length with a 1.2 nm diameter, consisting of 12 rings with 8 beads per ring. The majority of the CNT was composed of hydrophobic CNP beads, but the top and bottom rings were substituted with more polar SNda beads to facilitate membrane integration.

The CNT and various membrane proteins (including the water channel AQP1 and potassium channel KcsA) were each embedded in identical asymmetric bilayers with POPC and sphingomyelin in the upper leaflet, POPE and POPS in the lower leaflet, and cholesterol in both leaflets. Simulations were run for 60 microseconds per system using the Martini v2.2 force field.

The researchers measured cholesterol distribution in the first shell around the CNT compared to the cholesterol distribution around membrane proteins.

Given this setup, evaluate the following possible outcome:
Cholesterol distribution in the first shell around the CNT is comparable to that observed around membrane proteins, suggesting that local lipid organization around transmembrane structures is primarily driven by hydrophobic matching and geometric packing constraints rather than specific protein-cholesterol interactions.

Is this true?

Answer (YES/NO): NO